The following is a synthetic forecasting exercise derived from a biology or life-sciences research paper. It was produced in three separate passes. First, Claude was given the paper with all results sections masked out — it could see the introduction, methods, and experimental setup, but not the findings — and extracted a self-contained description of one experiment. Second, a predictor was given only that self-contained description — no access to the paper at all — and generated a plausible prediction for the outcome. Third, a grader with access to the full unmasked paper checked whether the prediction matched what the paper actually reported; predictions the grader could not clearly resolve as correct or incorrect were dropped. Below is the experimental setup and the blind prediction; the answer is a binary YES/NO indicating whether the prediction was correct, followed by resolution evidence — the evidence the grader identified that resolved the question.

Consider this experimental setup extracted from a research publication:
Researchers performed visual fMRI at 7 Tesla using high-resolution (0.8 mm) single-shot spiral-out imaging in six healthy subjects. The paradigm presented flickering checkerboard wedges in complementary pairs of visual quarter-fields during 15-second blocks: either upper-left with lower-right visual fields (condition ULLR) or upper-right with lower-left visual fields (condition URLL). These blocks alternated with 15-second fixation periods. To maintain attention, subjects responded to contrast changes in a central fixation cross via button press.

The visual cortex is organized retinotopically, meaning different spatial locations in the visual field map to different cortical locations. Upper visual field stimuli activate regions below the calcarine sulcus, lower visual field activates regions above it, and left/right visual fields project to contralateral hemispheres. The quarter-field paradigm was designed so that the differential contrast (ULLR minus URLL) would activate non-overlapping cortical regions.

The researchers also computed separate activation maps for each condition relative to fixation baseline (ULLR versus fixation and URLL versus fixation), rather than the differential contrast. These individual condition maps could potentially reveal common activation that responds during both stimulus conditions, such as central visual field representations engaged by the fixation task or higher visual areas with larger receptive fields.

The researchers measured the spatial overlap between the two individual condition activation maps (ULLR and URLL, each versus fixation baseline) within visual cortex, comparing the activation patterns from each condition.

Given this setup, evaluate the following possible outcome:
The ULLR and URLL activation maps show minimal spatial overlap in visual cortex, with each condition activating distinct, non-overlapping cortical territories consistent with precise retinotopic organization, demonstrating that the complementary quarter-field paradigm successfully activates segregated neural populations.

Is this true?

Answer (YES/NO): YES